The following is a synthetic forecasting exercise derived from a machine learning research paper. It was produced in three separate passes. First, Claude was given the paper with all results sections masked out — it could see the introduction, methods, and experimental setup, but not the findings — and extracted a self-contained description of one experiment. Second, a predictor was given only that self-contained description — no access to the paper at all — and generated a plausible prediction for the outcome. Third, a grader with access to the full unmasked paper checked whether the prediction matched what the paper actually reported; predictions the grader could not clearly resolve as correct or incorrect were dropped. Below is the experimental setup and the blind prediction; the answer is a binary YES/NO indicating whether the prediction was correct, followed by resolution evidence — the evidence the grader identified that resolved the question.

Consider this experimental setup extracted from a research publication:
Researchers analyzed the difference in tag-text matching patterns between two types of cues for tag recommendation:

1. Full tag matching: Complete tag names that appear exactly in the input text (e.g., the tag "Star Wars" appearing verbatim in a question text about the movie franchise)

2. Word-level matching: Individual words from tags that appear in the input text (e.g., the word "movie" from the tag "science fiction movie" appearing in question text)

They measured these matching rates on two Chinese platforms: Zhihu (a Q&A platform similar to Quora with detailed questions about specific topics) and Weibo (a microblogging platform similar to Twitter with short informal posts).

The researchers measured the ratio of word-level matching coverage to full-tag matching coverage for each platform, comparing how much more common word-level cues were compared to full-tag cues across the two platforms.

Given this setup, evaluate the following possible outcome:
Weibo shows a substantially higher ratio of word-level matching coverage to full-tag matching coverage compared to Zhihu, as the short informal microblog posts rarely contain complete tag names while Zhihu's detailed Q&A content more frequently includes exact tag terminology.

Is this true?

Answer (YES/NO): YES